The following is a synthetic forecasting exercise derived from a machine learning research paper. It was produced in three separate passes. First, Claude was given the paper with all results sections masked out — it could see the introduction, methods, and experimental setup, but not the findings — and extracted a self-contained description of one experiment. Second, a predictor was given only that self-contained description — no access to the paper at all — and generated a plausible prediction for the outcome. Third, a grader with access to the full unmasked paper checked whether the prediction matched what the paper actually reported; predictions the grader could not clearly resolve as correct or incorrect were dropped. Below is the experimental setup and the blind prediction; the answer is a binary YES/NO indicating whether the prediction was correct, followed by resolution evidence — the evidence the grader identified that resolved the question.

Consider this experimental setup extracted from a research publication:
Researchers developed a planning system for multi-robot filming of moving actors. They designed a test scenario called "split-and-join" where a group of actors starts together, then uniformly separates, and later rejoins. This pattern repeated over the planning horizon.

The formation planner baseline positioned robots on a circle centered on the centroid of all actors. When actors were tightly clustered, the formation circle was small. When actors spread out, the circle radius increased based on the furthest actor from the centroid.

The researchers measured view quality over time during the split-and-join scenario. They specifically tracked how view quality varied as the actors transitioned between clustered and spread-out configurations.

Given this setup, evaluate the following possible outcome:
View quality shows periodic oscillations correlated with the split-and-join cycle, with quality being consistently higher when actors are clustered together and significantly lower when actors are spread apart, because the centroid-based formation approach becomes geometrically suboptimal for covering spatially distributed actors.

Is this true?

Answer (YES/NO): YES